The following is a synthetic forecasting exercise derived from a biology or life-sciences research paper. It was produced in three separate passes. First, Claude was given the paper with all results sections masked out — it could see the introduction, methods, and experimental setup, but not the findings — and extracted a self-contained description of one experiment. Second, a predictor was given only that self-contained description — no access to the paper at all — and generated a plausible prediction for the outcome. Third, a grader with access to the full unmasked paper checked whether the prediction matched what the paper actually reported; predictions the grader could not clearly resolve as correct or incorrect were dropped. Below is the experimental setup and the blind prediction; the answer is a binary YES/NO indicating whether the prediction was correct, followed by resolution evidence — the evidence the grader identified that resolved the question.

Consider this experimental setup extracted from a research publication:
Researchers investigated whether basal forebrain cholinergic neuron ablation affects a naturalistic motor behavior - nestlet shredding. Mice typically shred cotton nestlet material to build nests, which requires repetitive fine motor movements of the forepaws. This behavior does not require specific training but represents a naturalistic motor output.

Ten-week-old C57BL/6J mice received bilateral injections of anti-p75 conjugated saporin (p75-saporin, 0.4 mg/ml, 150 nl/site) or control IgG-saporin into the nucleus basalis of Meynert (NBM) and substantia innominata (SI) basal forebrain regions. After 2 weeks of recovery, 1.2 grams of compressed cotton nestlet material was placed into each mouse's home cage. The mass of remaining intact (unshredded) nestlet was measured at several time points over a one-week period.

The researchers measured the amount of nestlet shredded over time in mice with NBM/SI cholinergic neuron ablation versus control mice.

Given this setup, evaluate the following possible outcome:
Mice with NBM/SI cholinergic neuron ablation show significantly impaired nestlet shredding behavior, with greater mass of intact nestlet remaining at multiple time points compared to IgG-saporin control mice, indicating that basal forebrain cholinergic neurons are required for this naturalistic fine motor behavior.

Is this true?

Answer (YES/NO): YES